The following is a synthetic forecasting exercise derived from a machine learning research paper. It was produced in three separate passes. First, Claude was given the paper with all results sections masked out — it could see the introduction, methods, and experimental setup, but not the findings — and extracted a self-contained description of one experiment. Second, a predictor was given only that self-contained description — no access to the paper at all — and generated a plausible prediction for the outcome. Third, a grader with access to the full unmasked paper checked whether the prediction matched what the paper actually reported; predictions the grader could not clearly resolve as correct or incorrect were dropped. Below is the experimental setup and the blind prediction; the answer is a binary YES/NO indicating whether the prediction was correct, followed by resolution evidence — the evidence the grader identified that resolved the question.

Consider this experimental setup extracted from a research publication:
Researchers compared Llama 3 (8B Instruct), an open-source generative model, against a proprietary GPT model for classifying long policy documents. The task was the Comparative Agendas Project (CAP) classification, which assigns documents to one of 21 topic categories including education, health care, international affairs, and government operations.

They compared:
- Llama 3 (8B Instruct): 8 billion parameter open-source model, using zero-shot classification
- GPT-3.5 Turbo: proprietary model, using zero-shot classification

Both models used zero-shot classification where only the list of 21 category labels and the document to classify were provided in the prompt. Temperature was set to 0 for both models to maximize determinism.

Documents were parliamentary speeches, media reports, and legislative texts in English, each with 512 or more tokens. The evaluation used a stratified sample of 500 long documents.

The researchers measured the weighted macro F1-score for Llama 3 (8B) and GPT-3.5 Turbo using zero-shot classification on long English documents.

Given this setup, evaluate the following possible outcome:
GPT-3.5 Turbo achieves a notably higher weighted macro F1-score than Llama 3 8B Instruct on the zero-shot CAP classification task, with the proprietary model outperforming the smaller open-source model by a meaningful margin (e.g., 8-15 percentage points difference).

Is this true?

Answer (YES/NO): NO